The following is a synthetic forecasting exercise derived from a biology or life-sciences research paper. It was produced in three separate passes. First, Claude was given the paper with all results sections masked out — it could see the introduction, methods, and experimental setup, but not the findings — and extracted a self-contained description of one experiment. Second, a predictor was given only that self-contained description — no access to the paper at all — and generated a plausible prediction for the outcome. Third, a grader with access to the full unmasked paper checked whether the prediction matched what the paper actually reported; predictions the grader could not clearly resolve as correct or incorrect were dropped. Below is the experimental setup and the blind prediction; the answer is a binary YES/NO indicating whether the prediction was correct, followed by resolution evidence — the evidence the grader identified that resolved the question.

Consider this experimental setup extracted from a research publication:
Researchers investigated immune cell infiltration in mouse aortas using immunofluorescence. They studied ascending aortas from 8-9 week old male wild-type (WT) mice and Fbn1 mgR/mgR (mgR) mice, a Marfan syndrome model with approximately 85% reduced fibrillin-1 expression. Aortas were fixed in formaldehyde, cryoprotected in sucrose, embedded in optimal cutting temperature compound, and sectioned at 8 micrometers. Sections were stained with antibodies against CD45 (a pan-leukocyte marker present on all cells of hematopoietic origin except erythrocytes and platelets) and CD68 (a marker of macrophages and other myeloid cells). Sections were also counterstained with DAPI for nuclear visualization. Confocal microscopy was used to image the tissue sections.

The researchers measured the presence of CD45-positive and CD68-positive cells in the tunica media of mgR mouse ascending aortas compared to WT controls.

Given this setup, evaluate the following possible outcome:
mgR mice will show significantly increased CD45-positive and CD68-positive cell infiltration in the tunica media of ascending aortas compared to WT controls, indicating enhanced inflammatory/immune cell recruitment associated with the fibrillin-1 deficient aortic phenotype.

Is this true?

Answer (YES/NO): NO